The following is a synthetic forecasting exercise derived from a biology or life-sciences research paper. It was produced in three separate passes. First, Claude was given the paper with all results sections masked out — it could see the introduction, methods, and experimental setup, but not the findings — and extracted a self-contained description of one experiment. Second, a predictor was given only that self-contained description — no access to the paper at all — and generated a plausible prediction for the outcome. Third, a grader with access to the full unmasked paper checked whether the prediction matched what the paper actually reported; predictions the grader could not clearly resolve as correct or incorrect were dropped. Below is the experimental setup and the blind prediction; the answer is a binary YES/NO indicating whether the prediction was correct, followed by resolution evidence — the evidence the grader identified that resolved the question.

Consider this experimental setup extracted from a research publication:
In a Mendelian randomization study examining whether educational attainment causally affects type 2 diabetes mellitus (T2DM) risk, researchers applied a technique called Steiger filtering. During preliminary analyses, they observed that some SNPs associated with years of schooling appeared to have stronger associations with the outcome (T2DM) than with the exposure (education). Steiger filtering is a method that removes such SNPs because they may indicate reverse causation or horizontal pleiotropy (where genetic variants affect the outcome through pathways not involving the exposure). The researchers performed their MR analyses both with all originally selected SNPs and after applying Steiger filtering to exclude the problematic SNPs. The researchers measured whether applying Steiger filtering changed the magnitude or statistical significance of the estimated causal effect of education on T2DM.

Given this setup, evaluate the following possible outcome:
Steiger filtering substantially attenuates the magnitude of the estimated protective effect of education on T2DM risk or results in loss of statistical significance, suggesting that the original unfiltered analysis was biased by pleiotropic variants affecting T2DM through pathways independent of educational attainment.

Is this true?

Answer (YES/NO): YES